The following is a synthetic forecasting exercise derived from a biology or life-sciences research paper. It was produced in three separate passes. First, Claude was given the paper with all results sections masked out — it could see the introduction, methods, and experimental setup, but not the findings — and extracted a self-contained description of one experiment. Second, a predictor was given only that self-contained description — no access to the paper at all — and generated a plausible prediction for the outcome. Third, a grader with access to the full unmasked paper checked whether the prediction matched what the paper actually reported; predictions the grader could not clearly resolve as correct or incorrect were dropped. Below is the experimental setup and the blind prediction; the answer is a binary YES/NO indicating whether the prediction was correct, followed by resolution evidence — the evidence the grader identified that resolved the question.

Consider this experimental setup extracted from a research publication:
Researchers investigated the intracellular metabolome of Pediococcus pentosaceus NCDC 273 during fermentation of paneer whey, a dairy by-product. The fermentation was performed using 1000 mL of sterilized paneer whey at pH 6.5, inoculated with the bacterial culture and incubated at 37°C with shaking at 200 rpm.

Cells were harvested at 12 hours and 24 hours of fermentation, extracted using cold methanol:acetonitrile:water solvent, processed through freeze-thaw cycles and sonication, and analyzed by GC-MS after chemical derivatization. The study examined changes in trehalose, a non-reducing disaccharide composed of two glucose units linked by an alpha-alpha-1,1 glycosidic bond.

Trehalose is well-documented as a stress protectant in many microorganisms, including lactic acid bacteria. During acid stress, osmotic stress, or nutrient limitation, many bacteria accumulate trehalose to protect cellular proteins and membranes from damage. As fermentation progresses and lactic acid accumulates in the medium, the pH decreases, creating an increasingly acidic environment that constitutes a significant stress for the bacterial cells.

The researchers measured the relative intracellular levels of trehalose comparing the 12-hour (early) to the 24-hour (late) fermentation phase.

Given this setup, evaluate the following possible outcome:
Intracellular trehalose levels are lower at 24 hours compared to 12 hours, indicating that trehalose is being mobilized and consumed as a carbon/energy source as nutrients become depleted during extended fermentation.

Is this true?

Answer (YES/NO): NO